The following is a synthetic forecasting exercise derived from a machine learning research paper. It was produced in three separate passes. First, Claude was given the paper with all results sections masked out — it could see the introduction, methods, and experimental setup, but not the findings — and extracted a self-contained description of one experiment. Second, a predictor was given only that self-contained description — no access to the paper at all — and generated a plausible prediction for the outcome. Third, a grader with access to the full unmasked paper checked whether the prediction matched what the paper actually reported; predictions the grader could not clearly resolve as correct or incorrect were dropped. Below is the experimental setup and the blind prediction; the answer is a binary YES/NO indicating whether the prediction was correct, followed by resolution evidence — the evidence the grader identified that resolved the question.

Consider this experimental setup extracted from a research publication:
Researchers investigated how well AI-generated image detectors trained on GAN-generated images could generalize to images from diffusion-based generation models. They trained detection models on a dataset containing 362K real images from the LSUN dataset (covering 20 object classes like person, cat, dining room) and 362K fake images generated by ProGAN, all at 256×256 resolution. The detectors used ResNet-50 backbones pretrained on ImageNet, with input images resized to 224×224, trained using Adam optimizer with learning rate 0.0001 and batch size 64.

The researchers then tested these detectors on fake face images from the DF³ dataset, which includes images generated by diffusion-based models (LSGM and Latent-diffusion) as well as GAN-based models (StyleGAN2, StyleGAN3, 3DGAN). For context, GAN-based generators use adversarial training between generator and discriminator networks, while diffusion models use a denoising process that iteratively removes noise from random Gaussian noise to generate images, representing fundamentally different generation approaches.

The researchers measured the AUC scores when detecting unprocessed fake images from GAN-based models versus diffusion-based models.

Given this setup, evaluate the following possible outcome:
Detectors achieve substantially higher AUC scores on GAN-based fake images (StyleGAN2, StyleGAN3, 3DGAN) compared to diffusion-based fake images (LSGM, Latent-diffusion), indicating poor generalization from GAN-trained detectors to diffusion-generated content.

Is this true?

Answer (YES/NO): YES